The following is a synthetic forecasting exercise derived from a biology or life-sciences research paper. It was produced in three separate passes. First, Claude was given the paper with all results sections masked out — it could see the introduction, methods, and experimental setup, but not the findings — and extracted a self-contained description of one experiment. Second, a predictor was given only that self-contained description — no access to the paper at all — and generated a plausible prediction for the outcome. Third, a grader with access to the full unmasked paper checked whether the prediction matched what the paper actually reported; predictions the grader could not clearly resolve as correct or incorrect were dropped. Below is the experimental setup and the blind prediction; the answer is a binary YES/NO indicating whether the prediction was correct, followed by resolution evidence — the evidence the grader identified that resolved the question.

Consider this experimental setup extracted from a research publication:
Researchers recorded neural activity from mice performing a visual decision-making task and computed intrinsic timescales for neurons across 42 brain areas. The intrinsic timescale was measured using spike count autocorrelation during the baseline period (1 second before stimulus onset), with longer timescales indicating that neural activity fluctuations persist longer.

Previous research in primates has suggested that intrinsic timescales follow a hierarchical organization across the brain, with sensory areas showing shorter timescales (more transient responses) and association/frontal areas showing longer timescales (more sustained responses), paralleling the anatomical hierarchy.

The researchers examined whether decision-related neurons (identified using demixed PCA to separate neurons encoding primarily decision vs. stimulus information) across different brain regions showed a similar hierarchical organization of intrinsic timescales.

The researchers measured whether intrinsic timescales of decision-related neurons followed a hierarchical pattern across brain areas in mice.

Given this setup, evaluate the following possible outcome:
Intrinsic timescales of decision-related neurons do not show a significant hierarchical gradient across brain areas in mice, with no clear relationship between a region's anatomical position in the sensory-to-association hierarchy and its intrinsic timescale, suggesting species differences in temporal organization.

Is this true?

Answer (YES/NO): NO